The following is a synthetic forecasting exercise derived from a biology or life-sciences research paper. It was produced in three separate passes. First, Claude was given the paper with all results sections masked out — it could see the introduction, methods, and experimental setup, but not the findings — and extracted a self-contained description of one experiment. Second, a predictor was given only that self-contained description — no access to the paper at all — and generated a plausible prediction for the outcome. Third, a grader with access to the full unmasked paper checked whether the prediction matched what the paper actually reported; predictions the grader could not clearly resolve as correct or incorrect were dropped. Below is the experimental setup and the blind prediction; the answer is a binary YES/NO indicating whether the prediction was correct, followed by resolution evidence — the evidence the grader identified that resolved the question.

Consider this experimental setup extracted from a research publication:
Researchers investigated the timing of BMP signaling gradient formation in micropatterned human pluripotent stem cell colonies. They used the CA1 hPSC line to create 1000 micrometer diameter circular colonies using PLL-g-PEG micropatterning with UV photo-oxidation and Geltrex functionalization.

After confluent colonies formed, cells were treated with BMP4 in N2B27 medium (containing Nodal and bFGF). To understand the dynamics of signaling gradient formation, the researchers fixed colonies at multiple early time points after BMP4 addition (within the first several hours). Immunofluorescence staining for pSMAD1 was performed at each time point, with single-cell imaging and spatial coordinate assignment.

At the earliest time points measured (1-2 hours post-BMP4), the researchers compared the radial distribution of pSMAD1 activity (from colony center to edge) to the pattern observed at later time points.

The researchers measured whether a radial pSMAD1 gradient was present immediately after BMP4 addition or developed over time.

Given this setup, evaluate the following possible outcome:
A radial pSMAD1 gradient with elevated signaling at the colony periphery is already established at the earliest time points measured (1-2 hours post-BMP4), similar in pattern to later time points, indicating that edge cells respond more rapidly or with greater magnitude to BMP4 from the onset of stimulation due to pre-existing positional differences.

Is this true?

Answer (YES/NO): NO